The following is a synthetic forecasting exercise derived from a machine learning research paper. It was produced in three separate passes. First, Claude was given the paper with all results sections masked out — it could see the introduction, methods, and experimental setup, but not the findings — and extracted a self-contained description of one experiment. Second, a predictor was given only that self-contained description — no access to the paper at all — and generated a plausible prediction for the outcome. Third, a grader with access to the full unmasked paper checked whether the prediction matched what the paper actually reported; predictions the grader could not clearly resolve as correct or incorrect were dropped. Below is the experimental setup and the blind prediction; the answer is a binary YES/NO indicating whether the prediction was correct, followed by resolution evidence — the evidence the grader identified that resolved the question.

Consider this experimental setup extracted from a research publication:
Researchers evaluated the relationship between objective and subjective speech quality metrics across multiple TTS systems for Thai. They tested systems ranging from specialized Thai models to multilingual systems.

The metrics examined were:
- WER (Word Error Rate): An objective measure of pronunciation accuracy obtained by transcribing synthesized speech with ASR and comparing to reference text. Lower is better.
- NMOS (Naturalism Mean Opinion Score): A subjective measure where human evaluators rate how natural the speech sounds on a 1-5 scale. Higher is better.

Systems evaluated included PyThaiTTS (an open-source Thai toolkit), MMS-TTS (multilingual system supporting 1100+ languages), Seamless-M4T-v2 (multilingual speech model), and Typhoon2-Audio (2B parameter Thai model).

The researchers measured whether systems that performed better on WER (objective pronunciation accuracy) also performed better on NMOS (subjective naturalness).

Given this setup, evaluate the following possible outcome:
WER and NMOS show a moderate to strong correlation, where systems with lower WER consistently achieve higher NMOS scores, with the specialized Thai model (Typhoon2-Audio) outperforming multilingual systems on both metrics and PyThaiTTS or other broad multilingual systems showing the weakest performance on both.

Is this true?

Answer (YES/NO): YES